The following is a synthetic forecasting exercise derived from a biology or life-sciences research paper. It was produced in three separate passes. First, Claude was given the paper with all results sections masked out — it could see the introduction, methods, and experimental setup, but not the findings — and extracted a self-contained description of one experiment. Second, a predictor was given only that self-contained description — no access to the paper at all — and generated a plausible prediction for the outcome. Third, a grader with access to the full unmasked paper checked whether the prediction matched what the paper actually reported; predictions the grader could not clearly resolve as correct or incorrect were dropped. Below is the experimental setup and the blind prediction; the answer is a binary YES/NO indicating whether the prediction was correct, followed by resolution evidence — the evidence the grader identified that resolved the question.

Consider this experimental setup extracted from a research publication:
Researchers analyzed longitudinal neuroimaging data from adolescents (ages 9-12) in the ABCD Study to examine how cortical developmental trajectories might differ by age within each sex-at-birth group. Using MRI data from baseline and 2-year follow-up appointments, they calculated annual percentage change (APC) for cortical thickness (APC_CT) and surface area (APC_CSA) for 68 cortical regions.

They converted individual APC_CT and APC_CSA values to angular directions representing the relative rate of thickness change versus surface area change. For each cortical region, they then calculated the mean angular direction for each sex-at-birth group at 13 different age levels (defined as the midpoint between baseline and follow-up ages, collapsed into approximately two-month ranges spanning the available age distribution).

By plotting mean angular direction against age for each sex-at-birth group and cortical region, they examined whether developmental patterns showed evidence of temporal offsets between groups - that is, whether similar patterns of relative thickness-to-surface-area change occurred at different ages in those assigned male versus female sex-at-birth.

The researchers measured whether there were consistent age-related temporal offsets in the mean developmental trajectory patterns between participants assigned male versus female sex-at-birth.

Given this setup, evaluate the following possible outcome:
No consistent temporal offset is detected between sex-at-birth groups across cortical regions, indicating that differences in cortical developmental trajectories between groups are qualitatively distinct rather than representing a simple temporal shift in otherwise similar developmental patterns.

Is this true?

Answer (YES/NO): NO